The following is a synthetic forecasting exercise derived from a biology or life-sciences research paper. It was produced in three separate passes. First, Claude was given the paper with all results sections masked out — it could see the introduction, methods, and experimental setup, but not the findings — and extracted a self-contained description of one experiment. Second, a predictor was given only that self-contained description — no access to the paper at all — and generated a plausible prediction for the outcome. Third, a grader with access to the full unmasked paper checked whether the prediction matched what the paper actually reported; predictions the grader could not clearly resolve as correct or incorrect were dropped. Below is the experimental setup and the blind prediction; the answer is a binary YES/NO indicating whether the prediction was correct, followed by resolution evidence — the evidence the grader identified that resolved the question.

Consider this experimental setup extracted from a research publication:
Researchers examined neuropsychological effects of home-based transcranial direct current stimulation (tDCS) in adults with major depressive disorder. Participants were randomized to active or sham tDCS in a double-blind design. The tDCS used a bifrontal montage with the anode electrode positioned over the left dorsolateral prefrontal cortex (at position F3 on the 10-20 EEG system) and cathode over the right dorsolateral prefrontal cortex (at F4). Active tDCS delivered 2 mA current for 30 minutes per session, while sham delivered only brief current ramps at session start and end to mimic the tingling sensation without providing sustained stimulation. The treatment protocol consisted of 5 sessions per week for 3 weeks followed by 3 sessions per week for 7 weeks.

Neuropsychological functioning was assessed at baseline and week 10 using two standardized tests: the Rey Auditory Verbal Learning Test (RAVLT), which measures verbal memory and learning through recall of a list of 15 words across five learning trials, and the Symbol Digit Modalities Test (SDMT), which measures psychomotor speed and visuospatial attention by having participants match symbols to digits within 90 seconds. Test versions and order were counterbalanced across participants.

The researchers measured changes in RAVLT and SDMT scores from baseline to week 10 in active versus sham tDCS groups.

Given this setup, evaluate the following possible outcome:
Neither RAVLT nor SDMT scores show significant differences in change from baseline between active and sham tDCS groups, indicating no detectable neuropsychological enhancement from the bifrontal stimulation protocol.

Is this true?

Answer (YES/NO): YES